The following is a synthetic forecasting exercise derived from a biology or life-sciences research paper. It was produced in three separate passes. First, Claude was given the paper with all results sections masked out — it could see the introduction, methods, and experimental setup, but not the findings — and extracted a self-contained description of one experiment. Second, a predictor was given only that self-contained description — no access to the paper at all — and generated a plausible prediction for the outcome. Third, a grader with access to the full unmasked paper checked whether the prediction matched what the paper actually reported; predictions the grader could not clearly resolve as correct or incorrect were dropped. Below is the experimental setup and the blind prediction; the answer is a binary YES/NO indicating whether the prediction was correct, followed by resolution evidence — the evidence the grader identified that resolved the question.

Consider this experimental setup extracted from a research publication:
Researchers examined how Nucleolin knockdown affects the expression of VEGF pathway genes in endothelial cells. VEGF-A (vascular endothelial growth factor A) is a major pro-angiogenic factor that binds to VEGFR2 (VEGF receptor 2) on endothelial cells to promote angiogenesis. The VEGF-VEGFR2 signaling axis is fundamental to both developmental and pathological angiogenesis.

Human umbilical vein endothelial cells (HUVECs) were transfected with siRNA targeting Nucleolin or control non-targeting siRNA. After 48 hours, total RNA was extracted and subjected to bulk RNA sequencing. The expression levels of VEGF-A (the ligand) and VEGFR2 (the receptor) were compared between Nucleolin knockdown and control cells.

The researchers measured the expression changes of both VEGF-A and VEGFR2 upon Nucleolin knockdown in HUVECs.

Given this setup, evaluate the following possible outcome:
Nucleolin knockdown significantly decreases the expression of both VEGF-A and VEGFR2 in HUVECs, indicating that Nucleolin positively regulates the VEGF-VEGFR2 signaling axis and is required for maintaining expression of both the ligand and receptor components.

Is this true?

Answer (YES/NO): NO